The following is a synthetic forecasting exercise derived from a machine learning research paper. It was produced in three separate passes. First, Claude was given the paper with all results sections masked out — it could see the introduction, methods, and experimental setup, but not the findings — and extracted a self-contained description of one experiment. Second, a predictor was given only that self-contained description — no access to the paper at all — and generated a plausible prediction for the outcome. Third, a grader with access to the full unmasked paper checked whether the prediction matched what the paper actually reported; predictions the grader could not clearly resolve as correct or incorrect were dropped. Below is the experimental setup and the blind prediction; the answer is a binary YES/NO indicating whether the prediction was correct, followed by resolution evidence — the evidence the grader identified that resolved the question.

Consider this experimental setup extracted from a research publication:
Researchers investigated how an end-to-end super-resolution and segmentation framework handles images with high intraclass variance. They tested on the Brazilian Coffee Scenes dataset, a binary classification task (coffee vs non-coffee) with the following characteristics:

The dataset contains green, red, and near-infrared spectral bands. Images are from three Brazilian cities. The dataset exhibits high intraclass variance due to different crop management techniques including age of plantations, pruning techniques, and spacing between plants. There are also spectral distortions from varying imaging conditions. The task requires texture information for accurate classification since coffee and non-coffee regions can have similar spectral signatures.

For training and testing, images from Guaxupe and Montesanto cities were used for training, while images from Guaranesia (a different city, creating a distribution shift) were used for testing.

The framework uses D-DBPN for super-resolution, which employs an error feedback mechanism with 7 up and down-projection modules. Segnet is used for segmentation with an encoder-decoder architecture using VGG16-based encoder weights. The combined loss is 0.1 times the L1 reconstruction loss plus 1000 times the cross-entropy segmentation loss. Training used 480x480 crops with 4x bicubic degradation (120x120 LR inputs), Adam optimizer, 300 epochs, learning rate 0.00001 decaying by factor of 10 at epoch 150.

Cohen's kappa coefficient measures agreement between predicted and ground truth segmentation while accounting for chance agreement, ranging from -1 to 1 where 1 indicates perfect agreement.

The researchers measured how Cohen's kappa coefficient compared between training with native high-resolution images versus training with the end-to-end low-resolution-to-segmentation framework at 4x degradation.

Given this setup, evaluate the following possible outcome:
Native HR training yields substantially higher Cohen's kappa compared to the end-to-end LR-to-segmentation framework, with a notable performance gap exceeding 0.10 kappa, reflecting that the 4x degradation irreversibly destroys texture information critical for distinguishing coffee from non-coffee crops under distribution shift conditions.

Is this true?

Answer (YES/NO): NO